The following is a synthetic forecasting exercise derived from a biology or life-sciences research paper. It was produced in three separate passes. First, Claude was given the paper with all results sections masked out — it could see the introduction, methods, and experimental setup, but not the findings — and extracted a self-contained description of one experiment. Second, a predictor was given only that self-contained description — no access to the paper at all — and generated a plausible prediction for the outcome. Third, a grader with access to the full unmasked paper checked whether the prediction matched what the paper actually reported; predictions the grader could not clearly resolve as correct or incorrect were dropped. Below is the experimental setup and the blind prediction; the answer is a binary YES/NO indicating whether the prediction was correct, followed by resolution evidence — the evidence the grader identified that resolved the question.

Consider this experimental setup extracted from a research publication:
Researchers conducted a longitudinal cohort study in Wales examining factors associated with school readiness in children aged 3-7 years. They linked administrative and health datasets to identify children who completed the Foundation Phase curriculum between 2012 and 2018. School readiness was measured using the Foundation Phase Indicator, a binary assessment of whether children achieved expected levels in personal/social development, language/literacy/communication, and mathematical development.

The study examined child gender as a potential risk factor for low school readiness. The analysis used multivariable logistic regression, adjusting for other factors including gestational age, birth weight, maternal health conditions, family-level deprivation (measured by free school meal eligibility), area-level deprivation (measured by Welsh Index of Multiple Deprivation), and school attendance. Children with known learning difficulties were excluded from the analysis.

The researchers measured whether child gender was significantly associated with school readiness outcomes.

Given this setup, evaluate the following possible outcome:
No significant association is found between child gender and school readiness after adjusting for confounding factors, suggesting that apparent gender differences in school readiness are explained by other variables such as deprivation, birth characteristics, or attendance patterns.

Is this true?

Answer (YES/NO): NO